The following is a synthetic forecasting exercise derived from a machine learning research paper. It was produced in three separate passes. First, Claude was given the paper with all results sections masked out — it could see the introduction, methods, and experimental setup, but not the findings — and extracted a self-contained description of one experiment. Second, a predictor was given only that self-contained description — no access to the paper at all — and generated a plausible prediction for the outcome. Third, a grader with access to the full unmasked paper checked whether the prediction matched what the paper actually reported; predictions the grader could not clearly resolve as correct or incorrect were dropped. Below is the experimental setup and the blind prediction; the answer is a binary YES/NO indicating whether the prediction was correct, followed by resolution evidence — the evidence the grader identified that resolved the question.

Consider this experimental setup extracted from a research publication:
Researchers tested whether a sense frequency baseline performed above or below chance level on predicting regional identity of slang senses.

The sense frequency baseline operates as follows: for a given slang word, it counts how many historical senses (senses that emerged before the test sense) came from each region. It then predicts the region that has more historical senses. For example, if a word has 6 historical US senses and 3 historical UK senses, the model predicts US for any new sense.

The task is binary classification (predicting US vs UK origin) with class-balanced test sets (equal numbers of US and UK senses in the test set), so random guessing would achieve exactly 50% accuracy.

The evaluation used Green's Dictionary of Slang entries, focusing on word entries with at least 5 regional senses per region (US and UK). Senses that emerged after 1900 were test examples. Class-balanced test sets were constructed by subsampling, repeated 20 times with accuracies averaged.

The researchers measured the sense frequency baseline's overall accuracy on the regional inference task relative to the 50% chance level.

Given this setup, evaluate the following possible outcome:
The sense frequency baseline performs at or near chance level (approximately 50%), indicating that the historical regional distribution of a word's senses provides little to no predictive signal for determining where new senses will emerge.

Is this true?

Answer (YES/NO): NO